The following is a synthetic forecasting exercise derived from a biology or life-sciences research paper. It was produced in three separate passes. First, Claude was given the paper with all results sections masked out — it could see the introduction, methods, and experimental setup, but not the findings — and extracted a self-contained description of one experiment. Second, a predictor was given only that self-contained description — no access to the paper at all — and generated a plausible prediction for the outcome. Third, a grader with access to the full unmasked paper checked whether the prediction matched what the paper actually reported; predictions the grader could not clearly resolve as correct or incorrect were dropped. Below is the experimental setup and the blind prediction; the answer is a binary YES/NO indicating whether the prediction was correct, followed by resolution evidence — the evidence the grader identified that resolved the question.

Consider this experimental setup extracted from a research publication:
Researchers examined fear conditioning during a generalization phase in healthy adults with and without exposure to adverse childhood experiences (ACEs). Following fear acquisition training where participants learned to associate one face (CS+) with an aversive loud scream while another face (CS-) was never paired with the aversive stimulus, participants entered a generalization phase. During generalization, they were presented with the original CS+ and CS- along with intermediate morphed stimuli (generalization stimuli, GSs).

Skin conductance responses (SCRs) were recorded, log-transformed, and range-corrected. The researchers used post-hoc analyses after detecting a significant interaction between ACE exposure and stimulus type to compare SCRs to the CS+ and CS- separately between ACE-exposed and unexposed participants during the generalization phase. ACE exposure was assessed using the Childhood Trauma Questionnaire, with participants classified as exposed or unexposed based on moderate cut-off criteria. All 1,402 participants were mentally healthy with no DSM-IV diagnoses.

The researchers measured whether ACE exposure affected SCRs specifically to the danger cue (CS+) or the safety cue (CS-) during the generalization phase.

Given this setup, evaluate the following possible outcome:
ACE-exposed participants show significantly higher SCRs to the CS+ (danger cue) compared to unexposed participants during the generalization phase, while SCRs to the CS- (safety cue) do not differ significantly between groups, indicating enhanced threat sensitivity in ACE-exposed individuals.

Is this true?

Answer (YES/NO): NO